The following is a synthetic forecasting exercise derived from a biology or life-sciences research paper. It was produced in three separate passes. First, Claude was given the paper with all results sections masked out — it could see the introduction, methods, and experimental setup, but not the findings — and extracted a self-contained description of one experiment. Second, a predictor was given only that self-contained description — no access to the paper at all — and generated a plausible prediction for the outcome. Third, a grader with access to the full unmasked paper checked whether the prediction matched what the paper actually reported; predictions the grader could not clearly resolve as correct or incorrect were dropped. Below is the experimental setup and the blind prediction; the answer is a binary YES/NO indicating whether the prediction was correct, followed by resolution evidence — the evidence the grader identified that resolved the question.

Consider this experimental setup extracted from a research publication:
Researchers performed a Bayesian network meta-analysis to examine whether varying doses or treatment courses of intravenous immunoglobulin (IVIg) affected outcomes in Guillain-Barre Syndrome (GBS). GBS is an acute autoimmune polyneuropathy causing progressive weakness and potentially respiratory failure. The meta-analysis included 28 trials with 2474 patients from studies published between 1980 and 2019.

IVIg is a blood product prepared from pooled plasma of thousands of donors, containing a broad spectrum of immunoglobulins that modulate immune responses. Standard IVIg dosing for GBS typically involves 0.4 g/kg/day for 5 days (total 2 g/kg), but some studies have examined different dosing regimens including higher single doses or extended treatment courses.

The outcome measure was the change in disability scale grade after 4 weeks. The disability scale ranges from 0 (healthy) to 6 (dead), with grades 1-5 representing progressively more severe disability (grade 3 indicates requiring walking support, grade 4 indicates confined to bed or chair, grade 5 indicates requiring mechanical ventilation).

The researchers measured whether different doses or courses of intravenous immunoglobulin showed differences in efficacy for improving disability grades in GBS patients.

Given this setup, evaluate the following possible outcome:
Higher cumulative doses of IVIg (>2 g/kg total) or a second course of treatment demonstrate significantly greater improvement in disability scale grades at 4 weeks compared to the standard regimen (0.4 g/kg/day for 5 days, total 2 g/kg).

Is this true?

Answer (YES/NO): NO